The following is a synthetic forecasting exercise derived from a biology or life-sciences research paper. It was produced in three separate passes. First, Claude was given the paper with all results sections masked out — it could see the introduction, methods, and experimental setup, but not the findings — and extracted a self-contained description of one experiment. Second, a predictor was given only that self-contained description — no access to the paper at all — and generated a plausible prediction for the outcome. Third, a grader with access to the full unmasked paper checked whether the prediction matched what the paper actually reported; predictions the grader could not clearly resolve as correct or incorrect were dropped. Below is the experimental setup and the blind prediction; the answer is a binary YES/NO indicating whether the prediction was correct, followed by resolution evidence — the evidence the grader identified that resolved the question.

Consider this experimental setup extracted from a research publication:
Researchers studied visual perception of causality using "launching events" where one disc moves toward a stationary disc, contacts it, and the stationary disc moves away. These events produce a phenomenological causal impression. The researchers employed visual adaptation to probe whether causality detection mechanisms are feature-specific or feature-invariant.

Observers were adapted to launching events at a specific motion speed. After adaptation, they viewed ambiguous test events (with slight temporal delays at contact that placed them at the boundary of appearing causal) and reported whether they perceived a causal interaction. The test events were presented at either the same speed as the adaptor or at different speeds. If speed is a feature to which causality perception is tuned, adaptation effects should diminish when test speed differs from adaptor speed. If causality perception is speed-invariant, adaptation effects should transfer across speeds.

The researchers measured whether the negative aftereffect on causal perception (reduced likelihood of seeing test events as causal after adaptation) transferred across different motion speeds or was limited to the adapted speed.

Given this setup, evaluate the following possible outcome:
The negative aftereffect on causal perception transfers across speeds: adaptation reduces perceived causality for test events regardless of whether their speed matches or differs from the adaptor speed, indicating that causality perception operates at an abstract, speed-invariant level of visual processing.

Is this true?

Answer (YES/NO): YES